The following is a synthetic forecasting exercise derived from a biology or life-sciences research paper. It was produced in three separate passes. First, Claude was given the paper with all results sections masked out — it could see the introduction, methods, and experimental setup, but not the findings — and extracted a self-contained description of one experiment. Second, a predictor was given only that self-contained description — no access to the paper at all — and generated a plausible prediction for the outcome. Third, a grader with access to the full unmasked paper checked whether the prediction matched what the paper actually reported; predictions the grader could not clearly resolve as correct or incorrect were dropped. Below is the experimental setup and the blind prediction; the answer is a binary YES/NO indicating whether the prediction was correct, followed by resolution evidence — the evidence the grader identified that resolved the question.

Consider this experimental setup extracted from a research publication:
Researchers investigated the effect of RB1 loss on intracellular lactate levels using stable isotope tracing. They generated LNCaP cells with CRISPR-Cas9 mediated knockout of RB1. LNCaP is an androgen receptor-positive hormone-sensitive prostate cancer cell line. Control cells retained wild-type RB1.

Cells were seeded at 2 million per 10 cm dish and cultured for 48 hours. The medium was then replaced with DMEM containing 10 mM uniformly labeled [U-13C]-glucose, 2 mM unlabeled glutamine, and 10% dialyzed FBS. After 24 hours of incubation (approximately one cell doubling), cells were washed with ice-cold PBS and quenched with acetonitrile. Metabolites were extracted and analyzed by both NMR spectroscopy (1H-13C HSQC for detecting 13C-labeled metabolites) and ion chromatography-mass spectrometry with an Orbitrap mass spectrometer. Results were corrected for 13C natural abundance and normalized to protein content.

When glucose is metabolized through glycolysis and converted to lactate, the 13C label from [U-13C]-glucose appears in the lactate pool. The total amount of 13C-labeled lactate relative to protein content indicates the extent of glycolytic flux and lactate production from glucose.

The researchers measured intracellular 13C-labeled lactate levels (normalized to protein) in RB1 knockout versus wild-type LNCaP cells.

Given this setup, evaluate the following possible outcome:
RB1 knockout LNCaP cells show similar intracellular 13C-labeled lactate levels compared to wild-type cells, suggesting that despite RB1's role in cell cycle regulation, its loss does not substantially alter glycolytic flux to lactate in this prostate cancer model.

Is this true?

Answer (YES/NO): YES